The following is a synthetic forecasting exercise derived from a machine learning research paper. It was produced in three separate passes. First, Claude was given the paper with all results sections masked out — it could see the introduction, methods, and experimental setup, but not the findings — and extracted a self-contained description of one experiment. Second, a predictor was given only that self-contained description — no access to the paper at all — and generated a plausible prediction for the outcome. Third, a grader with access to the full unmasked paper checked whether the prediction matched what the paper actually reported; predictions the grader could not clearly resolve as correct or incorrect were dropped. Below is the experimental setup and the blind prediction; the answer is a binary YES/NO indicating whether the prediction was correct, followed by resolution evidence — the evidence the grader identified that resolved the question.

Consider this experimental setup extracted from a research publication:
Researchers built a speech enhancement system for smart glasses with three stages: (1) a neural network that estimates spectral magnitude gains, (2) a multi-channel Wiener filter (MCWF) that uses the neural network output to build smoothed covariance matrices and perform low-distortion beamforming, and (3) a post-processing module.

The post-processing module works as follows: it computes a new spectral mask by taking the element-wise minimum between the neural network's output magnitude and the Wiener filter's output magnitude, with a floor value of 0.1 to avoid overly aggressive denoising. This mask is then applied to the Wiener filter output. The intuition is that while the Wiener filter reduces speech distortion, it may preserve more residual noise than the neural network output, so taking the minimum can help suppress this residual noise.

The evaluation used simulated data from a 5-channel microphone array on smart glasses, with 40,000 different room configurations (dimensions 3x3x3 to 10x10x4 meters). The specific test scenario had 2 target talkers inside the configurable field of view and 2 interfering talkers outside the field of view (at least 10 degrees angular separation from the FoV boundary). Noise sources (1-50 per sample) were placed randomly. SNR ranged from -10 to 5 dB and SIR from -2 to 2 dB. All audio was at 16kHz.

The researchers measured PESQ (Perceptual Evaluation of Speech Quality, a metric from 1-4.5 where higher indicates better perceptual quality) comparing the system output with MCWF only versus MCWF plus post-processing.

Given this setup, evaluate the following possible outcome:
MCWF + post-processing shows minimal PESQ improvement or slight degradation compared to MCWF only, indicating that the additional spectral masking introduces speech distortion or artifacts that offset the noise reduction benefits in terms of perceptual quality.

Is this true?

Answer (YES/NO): NO